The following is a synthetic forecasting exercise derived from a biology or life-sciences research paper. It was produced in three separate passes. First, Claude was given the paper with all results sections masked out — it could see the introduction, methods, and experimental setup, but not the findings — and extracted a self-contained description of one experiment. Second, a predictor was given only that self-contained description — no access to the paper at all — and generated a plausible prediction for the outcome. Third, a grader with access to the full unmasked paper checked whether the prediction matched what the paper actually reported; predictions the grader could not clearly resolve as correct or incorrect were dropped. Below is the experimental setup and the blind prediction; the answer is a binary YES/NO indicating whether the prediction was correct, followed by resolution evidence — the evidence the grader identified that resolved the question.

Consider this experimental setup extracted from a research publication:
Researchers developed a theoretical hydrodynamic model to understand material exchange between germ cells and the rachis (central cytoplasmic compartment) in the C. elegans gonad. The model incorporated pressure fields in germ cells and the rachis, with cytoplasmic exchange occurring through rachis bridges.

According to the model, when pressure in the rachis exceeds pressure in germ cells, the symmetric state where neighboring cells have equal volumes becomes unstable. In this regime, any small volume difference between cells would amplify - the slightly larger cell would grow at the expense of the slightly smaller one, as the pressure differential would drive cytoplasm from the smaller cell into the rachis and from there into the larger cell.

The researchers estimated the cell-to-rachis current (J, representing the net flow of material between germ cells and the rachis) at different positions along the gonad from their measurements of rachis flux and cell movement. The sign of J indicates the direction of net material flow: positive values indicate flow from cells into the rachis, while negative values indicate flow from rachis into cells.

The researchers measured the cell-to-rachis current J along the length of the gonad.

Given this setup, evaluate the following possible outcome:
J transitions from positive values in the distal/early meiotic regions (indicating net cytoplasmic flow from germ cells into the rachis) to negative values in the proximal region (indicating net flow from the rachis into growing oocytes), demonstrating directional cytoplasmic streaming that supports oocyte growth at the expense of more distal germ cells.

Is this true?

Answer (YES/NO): NO